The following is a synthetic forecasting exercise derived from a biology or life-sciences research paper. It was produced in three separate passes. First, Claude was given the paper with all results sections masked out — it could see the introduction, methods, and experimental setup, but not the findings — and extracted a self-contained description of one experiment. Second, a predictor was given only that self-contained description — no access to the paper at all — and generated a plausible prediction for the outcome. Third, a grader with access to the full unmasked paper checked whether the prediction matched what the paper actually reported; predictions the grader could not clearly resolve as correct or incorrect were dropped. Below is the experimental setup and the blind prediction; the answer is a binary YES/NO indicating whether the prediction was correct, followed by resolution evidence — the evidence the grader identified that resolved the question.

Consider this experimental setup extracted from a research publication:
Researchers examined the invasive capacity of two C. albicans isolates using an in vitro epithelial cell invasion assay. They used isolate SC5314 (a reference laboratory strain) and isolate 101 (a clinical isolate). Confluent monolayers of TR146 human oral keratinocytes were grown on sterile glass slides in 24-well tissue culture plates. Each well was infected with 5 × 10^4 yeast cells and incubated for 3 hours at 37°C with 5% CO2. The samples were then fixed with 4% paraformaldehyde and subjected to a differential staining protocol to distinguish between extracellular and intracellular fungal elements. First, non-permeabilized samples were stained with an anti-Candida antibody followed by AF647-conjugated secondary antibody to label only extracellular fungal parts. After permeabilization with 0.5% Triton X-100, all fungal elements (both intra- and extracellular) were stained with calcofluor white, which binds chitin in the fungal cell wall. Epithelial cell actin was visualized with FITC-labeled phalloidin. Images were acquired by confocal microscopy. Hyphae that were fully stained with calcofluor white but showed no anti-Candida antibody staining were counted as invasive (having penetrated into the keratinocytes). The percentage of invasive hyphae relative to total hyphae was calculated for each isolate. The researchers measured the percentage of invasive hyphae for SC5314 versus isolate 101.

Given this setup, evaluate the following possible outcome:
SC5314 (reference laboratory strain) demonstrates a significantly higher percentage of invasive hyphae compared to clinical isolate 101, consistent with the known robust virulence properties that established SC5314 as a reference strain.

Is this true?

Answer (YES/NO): YES